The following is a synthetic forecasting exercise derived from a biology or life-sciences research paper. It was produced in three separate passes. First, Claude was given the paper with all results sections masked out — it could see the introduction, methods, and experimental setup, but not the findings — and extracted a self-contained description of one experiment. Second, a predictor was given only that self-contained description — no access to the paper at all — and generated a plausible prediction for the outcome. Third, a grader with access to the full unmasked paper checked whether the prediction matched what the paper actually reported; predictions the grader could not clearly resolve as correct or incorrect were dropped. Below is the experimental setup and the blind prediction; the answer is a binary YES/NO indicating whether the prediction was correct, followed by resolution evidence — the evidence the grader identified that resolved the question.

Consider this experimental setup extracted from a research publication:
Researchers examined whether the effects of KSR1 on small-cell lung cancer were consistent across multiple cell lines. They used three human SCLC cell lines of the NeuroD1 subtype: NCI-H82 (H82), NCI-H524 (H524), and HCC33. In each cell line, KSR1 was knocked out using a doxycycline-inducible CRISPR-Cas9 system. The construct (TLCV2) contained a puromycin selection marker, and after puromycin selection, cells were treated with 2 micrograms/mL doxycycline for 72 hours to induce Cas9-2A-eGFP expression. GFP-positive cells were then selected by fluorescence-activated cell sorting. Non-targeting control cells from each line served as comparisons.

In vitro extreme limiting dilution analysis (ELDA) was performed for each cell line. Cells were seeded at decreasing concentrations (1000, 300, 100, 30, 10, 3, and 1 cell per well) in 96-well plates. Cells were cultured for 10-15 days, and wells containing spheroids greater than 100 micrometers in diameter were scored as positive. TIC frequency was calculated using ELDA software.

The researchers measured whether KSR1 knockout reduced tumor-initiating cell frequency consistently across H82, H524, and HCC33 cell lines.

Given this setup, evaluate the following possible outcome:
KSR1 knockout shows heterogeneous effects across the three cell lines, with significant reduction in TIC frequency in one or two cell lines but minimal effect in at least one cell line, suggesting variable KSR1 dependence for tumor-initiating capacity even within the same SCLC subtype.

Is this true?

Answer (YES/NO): NO